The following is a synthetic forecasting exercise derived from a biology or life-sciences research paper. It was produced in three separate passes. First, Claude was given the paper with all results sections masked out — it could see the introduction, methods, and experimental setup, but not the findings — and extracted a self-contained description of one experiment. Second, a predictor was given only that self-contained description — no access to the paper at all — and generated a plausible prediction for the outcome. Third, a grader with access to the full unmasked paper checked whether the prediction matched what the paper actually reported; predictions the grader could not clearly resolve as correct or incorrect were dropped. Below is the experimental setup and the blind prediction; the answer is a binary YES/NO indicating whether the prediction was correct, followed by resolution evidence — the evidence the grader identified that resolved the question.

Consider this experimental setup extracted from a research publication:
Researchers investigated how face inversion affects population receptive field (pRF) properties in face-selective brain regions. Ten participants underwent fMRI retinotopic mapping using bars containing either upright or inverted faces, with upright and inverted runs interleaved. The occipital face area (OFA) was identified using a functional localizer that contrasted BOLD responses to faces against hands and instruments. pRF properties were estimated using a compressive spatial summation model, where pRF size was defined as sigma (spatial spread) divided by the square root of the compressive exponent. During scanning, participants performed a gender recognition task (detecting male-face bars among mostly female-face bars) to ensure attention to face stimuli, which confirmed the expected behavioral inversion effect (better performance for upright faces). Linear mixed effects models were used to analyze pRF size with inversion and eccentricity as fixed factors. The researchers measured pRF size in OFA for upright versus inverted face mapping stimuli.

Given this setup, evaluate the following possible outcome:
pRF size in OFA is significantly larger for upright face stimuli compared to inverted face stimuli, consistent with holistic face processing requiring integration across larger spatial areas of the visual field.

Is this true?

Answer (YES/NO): NO